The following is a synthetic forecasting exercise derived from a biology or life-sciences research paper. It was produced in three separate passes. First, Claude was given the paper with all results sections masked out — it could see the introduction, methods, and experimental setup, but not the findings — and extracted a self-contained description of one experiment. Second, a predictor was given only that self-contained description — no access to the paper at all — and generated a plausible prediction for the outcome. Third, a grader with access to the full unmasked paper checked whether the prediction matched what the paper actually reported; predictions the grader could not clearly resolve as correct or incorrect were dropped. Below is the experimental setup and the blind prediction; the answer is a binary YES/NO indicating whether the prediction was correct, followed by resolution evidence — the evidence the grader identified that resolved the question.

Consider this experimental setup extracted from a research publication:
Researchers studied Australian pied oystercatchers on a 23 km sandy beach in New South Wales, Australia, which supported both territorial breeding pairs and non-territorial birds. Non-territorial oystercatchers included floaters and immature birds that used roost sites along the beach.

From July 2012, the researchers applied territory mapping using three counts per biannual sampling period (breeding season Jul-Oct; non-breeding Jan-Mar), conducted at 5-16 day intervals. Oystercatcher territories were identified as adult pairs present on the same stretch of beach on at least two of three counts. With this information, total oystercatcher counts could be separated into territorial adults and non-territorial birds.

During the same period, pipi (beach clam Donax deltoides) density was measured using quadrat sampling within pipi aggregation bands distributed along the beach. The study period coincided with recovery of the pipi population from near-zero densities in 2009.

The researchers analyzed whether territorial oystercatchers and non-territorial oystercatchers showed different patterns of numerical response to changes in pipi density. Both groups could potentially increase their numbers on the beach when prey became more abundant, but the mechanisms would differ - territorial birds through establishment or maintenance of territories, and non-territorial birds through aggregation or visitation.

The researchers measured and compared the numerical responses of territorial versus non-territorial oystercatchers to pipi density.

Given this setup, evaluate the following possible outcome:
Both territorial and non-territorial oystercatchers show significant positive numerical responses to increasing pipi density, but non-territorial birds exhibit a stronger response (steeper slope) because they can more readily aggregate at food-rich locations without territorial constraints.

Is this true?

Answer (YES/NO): YES